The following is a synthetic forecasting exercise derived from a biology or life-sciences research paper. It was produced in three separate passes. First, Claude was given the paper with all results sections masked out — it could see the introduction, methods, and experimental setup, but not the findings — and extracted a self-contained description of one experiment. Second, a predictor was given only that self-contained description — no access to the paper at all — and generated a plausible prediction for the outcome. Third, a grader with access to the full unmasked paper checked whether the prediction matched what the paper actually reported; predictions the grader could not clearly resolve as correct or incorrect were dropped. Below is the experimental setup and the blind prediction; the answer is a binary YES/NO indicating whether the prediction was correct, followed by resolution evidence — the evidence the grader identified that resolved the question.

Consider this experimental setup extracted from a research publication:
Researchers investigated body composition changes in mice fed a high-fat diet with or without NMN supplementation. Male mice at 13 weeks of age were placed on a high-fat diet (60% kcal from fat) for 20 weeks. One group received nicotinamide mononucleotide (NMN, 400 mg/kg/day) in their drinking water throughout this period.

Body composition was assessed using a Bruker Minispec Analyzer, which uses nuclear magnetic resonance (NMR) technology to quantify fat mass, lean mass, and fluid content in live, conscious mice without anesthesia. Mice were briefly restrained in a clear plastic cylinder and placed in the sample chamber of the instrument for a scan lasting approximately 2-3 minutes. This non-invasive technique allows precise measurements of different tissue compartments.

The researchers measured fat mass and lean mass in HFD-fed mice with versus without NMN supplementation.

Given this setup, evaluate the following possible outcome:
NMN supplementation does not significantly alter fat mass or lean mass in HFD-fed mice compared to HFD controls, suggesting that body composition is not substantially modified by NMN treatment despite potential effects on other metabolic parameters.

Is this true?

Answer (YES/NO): NO